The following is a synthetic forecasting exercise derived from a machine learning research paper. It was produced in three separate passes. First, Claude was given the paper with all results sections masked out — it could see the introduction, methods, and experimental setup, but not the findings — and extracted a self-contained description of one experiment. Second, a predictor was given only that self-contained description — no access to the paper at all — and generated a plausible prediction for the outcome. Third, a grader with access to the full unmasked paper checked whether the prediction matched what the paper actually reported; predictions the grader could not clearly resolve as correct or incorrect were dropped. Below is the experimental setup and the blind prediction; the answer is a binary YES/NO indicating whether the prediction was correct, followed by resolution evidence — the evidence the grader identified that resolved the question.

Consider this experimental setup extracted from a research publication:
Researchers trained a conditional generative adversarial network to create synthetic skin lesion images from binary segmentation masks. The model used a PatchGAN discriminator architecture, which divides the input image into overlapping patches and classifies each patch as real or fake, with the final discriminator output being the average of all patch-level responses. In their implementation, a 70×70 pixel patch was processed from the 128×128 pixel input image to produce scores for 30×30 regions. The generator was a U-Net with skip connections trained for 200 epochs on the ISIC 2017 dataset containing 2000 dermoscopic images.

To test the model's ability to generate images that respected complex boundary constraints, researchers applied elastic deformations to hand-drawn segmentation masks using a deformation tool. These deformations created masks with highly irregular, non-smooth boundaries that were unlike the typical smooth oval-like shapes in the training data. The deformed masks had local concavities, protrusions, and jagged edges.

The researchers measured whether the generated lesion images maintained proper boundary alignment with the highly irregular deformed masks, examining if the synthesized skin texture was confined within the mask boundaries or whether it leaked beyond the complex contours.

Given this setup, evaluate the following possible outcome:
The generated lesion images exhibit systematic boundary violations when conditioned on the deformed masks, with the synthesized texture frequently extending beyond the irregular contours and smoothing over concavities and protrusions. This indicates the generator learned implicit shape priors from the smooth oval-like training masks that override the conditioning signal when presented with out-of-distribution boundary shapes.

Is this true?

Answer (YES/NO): NO